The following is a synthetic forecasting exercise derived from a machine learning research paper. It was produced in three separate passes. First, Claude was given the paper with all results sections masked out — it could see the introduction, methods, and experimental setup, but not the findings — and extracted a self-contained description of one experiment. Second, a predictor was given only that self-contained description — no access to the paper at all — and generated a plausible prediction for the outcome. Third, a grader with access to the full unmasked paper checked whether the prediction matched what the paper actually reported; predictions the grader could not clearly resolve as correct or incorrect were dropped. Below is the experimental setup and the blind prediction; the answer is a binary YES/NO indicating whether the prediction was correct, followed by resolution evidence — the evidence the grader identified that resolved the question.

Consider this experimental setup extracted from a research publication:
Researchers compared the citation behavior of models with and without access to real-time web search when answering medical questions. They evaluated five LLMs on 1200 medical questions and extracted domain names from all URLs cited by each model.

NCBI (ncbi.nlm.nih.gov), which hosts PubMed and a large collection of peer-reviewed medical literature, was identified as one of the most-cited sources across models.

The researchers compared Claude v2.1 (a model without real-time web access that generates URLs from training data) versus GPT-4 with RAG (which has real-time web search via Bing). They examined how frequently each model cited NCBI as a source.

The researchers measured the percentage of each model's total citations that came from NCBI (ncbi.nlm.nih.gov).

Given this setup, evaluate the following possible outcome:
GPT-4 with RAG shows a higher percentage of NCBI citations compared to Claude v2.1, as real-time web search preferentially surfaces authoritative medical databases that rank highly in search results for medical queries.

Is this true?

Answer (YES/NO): NO